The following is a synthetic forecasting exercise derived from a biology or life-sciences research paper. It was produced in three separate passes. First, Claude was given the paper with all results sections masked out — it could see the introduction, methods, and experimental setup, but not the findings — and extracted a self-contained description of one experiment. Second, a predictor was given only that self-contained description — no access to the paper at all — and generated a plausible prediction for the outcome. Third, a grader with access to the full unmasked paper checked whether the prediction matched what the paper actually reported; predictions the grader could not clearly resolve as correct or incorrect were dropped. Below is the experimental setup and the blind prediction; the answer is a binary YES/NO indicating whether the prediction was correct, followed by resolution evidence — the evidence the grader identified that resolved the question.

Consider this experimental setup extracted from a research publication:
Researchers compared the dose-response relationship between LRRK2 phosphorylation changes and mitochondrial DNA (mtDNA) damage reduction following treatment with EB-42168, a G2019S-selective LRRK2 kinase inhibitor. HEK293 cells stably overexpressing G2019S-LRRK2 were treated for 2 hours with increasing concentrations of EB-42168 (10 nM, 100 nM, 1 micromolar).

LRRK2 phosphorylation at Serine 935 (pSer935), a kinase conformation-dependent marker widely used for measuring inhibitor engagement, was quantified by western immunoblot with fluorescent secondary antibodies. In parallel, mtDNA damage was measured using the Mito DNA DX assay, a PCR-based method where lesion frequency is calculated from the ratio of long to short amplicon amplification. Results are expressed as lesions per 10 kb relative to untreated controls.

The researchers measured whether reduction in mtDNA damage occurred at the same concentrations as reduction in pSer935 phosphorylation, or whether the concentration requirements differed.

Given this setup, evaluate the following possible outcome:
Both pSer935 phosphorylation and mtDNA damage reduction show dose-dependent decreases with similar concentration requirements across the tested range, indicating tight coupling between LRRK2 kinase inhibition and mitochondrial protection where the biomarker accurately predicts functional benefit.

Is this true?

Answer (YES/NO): NO